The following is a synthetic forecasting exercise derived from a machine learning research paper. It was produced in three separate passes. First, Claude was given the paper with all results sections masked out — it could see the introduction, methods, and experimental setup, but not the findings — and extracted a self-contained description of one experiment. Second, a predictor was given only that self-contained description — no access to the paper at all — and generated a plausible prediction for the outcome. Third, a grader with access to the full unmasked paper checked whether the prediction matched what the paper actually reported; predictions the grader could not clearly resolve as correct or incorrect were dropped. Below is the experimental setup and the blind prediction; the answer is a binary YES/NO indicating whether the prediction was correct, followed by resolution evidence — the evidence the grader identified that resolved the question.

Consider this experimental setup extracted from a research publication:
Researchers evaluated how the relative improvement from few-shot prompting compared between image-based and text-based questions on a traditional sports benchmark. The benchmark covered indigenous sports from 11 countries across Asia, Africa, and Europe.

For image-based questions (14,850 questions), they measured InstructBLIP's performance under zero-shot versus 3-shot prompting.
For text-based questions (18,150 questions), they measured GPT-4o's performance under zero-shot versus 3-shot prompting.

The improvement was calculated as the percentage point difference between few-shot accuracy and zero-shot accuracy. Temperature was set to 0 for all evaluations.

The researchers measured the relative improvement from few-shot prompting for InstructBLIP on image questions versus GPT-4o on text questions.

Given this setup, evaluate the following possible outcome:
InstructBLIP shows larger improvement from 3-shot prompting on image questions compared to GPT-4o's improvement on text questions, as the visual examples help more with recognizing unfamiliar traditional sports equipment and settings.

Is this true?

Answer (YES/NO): YES